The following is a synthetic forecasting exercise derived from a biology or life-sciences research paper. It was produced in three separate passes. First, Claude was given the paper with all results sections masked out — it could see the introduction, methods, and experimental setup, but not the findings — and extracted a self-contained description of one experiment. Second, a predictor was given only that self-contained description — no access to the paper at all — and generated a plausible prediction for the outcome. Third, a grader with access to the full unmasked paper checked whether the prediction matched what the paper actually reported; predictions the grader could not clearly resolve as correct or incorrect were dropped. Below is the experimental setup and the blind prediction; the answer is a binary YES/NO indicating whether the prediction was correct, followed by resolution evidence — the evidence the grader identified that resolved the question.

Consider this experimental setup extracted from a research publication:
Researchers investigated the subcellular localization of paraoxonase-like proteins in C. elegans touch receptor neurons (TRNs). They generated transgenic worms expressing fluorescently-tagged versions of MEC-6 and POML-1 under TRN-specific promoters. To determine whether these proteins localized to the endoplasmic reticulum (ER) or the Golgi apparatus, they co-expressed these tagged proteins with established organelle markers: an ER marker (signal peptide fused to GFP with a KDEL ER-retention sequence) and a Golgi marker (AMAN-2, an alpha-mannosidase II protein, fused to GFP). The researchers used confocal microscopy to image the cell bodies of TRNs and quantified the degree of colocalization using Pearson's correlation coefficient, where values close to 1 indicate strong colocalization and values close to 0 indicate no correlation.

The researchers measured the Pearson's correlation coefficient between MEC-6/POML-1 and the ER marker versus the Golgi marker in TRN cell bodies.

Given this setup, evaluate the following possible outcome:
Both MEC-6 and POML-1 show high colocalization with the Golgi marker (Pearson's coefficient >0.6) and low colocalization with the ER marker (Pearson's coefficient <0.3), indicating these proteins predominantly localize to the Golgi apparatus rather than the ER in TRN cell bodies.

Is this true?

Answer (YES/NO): NO